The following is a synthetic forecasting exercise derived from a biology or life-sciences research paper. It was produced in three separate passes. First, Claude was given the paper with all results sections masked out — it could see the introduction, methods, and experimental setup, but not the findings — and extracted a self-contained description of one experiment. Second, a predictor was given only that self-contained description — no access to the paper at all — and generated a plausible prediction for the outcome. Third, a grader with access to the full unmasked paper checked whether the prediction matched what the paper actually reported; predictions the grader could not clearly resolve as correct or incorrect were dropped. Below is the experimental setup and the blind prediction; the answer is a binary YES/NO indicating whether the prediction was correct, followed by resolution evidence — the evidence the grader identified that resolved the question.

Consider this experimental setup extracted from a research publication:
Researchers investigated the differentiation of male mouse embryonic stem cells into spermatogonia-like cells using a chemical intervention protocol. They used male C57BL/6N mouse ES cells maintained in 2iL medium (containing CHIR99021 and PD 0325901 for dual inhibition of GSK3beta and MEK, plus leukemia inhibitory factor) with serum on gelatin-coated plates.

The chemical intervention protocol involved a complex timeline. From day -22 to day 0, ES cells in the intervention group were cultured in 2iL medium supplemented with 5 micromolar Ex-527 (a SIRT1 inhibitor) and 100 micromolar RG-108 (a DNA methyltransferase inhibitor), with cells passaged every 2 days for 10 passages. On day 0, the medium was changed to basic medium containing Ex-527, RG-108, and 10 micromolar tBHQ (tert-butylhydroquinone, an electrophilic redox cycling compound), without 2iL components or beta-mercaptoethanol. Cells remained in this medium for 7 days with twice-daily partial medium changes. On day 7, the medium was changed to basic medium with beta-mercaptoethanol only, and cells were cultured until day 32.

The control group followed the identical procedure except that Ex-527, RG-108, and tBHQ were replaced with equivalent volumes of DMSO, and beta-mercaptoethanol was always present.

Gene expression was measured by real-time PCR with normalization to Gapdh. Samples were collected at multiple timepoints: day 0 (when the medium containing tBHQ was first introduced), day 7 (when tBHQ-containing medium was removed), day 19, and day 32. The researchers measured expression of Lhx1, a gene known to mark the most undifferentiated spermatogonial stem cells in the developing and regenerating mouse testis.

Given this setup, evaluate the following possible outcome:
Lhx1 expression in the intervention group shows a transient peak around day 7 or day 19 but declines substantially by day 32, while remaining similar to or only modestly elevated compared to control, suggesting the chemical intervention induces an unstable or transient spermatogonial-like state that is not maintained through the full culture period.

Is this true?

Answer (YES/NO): NO